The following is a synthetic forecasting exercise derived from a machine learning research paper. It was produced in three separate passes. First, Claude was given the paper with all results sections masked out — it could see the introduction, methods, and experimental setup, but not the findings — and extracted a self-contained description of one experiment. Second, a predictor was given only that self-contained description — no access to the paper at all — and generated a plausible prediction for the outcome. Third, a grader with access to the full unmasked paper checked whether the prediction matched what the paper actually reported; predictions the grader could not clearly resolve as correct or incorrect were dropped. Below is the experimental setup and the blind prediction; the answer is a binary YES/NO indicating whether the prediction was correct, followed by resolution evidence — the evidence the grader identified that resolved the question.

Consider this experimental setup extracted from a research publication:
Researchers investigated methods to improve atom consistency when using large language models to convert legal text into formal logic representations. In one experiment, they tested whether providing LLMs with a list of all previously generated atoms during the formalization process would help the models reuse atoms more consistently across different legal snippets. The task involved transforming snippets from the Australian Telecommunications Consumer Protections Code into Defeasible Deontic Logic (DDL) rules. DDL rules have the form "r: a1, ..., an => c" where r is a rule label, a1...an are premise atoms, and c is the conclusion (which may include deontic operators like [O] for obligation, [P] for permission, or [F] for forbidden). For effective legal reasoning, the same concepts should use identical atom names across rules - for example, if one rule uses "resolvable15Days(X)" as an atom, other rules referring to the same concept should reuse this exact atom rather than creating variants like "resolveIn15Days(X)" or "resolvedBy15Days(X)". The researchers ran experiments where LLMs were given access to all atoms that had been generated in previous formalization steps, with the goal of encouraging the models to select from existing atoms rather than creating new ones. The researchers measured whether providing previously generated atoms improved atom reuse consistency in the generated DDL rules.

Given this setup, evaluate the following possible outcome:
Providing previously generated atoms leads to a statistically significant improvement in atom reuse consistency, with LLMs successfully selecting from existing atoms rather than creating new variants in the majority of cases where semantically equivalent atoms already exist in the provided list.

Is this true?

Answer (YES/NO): NO